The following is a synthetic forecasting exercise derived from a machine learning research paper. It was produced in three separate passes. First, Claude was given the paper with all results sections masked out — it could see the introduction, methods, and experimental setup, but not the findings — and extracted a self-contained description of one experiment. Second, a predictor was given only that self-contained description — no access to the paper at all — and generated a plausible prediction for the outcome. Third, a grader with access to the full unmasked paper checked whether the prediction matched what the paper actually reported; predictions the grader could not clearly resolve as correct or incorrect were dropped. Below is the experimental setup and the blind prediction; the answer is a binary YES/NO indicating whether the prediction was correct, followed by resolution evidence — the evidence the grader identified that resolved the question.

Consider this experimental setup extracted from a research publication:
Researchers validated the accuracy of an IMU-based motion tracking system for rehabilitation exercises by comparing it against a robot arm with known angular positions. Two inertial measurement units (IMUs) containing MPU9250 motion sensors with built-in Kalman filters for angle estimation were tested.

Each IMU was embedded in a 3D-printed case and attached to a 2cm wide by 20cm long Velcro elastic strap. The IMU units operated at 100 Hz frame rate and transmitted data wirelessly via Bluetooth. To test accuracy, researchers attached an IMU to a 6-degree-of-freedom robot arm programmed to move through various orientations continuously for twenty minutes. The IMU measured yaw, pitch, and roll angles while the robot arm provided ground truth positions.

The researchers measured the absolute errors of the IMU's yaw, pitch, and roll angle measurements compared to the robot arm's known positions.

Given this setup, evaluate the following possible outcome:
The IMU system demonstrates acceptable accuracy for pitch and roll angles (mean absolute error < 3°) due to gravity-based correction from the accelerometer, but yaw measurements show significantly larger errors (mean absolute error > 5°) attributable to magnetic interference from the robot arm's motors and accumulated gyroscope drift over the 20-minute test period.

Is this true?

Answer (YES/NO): NO